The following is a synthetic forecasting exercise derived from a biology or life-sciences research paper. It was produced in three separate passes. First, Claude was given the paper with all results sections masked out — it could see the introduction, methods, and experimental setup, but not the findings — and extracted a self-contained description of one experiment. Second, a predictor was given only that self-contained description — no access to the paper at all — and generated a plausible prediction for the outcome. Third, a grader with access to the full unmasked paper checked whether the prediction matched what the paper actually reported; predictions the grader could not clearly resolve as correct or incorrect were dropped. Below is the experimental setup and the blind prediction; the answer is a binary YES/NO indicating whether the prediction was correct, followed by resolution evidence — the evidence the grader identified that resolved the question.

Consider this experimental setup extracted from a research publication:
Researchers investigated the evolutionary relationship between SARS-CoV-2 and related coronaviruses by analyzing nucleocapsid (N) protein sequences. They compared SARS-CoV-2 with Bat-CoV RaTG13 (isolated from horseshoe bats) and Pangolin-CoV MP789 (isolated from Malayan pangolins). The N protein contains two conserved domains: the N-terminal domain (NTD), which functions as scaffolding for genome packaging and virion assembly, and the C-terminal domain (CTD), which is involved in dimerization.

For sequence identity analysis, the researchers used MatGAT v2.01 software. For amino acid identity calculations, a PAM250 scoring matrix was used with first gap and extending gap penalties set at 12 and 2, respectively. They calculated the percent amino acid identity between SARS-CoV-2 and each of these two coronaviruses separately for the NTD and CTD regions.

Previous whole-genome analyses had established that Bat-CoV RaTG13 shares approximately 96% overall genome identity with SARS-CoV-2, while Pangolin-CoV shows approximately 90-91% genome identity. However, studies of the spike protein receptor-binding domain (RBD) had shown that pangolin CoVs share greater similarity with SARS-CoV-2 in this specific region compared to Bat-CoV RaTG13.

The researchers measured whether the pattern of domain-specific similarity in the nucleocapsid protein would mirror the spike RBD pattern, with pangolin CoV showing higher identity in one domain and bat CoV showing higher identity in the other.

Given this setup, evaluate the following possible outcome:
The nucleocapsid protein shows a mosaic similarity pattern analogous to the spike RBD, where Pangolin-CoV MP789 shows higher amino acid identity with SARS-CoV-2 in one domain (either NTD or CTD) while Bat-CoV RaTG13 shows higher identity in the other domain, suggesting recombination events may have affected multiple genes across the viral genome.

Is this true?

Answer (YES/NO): NO